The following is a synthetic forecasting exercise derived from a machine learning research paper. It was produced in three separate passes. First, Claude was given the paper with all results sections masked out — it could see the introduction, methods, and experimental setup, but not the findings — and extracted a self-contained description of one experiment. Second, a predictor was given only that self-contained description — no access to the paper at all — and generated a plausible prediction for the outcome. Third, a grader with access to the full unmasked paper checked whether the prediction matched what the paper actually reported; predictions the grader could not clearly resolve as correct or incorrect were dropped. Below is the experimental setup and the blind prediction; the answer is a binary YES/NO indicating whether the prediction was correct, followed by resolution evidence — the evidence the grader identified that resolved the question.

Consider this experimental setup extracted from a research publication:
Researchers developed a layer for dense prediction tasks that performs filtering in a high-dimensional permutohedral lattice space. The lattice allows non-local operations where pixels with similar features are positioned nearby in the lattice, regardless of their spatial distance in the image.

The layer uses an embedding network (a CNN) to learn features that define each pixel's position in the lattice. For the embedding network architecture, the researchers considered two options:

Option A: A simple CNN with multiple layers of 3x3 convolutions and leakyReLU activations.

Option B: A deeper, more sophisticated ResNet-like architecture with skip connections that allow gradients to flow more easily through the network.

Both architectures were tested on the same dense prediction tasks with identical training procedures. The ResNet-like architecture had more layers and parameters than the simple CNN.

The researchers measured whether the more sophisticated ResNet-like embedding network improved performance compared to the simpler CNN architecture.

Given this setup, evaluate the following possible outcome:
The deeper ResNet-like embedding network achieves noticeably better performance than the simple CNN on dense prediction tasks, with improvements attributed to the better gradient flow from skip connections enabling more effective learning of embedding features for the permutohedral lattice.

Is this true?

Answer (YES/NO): NO